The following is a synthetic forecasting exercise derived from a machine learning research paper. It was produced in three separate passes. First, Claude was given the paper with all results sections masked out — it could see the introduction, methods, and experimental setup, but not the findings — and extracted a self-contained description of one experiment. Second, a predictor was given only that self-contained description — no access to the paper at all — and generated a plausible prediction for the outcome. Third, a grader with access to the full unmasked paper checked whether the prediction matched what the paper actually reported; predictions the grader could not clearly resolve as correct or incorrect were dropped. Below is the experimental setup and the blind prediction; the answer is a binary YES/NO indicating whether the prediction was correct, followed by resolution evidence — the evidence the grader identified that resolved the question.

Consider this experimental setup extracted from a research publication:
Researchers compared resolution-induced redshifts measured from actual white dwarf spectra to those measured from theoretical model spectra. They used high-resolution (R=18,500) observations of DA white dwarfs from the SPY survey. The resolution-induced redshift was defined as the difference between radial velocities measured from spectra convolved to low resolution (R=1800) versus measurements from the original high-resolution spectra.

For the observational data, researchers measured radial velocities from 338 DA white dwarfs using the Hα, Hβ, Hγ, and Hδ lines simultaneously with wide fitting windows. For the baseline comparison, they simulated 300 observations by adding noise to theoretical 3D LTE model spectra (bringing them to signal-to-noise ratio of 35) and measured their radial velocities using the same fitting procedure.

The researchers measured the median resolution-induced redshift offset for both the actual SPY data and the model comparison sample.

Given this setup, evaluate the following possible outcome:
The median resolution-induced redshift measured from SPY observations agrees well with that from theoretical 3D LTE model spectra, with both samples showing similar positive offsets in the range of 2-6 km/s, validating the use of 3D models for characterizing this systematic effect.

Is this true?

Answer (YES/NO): NO